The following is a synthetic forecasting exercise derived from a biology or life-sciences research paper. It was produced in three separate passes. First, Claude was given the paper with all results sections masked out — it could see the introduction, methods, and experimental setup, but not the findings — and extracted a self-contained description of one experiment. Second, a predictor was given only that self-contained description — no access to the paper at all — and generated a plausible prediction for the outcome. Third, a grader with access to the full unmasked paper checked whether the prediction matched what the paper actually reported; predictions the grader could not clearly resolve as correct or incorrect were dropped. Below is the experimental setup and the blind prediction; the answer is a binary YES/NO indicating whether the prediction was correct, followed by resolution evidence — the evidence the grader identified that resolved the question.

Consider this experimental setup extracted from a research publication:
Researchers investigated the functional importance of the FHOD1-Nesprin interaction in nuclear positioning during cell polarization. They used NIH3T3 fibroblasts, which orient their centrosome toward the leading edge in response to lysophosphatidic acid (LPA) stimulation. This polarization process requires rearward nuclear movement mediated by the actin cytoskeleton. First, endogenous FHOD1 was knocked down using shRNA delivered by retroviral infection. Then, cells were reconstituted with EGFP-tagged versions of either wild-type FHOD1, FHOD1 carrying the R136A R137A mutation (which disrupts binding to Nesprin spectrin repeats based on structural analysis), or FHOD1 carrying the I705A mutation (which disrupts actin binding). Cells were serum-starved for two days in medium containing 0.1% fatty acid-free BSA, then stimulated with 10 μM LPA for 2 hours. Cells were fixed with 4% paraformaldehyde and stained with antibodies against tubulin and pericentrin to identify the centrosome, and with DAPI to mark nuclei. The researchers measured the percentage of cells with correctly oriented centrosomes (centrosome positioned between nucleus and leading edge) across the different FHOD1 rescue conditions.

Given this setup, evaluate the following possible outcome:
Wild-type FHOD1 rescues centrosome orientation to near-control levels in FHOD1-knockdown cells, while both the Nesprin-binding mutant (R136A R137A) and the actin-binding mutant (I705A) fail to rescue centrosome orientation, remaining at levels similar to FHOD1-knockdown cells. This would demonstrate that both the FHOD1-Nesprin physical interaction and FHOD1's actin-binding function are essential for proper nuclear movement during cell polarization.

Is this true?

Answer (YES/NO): YES